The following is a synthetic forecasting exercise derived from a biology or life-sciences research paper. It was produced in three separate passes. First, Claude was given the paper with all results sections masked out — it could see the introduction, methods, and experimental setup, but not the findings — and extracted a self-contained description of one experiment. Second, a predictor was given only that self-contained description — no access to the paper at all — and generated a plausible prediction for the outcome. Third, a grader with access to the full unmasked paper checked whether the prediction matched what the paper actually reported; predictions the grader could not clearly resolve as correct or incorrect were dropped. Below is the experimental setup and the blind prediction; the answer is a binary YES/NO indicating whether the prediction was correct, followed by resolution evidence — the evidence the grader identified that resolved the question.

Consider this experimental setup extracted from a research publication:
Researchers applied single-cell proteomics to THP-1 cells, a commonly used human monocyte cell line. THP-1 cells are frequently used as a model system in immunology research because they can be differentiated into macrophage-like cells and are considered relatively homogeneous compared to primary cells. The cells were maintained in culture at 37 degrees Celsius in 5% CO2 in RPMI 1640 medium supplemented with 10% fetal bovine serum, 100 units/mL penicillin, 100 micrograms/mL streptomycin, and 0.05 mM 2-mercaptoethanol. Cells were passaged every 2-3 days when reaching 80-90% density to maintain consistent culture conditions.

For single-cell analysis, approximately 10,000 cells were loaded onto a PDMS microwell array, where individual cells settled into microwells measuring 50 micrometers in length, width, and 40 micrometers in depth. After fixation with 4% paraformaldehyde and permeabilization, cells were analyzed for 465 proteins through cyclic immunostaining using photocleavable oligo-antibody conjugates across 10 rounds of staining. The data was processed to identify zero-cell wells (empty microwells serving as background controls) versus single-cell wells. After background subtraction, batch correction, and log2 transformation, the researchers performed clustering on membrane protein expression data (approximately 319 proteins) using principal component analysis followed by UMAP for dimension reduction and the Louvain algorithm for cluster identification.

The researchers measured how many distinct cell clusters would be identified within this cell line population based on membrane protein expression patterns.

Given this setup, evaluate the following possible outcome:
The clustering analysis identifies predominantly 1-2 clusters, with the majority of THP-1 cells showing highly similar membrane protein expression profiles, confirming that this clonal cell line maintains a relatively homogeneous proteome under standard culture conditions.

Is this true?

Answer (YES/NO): YES